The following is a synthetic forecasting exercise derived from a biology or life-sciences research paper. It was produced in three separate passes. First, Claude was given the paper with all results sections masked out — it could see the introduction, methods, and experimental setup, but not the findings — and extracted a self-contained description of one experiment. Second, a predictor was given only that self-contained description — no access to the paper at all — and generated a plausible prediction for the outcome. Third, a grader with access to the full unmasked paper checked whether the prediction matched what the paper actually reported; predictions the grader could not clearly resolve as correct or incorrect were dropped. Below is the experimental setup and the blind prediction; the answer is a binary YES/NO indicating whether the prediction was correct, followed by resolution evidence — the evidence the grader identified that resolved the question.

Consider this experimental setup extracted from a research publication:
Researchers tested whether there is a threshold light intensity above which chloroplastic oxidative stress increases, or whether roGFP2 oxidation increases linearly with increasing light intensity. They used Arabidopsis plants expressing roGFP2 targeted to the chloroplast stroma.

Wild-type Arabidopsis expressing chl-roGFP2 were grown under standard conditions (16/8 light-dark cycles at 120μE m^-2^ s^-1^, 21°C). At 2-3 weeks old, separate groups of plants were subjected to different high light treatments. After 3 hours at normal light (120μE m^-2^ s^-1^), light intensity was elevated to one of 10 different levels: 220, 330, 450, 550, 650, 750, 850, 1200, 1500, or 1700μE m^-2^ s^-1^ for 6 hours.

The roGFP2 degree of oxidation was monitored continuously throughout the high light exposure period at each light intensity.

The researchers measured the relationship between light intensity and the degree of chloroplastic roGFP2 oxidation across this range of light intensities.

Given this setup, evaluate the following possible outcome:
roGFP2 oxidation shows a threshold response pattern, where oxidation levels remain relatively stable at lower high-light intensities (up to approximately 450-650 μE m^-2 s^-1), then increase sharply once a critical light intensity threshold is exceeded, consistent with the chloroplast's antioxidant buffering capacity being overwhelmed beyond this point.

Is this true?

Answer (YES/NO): NO